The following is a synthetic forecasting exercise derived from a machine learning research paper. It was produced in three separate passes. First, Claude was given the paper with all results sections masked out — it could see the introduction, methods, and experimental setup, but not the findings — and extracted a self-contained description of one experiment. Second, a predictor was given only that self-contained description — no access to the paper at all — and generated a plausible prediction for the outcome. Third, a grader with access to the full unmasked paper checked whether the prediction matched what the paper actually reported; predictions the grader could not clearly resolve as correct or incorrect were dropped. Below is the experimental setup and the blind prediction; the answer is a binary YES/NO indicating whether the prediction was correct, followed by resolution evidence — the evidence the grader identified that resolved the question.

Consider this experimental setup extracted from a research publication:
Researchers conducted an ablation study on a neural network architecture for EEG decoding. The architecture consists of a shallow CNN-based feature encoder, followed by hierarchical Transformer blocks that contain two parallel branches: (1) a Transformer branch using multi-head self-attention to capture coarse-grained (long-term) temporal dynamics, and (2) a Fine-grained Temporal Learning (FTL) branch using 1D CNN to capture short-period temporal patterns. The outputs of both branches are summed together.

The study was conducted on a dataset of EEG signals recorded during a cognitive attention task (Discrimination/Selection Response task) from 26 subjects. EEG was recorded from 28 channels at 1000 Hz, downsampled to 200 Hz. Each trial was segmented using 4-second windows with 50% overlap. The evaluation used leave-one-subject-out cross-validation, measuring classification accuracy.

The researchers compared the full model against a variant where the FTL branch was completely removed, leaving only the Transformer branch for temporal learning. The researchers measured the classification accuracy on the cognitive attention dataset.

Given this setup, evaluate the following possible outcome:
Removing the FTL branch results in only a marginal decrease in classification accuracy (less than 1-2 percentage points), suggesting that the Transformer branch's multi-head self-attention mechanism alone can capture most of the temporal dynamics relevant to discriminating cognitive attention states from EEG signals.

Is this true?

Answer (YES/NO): NO